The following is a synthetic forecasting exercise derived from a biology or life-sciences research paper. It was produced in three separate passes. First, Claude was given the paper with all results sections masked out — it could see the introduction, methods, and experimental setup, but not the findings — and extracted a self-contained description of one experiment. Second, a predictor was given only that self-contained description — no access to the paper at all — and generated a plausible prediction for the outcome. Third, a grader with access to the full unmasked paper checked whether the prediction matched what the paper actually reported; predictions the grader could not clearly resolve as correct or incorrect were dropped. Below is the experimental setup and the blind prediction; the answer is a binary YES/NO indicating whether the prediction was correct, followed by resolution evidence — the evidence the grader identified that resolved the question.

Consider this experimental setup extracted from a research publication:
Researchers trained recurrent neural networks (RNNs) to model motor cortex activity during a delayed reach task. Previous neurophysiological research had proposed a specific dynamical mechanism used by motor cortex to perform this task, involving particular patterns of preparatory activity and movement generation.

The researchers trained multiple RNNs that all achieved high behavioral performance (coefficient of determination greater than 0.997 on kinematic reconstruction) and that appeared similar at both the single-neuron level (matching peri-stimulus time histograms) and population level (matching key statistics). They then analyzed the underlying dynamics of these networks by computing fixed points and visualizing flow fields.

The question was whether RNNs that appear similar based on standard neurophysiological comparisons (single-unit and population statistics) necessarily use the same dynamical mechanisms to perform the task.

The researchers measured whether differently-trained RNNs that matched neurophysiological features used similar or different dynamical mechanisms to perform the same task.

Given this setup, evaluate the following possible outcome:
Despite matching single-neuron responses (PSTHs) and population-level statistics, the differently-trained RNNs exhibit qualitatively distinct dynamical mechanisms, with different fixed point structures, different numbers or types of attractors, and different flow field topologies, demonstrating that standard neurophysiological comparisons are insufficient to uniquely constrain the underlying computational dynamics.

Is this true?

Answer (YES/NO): YES